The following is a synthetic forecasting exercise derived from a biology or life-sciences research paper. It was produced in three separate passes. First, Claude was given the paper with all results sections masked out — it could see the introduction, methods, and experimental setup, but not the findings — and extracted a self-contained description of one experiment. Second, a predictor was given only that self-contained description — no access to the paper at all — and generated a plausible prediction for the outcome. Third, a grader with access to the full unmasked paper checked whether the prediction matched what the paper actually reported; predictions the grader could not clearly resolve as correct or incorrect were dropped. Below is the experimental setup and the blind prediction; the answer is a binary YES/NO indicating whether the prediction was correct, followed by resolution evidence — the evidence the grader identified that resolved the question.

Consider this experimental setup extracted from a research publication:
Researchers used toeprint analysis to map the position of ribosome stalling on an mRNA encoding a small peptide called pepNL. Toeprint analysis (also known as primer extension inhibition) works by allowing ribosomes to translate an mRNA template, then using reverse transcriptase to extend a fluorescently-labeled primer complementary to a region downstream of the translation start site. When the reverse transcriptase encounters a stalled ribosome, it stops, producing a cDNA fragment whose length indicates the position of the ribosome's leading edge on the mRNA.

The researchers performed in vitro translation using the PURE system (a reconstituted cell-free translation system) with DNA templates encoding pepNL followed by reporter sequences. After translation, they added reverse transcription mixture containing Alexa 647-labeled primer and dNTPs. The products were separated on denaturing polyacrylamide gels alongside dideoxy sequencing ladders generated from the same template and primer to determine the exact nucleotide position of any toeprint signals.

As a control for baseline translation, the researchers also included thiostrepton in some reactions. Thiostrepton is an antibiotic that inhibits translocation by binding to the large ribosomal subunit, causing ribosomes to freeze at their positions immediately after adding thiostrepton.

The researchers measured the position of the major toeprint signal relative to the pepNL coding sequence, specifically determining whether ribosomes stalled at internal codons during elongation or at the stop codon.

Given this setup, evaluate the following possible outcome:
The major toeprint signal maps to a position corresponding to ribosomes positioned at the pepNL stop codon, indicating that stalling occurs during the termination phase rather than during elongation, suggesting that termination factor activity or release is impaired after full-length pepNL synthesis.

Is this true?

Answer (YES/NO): YES